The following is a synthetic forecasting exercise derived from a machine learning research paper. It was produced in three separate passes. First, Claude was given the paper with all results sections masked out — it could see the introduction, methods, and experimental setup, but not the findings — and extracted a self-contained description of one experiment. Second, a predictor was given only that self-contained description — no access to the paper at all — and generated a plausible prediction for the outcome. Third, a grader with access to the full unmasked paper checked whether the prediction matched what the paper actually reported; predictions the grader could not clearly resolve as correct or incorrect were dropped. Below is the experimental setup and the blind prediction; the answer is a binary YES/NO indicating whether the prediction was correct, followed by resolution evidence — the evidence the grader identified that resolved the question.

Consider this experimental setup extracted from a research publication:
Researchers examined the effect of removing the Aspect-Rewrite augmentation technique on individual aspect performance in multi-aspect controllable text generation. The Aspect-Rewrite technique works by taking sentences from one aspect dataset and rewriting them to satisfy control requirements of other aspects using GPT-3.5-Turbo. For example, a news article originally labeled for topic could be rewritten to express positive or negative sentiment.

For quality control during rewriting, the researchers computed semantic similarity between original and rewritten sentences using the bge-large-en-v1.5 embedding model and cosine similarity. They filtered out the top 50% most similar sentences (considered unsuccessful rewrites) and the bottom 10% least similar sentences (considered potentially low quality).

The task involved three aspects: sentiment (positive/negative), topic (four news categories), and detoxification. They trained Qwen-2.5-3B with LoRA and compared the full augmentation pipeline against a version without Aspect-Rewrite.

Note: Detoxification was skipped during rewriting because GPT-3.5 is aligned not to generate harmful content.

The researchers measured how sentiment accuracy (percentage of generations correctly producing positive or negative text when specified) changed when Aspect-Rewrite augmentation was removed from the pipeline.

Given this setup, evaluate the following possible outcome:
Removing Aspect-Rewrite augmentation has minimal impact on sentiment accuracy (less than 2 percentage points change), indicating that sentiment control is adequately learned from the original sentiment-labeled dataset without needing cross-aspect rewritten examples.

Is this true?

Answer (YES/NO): NO